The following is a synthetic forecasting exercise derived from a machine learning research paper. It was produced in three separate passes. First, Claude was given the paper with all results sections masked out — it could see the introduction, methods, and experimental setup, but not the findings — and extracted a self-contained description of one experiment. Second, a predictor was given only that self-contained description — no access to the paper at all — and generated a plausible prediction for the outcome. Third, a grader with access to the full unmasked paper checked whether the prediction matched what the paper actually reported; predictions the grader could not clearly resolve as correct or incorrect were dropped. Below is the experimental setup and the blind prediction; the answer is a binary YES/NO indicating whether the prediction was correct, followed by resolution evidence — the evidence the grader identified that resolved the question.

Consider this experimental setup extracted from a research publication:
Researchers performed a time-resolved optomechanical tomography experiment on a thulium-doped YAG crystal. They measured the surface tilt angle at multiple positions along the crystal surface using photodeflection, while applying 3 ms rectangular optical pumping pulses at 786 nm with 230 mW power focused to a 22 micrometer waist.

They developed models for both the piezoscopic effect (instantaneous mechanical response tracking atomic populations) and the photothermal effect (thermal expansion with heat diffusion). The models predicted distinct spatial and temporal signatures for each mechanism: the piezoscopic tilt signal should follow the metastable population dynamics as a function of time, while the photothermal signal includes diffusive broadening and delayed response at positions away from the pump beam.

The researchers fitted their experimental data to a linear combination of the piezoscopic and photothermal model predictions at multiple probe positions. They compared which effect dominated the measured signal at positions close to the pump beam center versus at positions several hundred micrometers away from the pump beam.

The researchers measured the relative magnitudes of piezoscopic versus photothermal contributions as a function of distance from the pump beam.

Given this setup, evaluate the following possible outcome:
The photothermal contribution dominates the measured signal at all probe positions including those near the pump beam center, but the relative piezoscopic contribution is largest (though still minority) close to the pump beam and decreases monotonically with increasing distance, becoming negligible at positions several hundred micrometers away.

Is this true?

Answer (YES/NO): NO